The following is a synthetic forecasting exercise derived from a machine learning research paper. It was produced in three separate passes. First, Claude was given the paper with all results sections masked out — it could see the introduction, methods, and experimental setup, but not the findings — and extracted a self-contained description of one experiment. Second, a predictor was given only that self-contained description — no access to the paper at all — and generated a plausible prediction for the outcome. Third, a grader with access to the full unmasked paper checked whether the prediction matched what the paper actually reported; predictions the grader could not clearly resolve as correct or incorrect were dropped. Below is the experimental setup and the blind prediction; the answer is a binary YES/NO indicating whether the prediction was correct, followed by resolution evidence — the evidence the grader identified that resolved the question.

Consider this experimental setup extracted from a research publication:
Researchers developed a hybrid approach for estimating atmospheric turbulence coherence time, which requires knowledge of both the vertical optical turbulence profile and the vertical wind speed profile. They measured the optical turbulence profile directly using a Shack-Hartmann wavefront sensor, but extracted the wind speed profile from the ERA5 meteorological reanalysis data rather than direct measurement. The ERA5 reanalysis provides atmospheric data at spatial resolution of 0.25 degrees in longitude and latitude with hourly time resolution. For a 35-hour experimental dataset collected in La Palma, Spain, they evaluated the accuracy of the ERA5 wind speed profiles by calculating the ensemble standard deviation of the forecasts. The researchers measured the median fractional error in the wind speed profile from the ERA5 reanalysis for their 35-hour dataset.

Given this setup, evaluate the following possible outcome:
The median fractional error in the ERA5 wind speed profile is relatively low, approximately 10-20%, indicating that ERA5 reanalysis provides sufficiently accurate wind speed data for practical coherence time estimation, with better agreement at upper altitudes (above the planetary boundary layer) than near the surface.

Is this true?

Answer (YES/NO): YES